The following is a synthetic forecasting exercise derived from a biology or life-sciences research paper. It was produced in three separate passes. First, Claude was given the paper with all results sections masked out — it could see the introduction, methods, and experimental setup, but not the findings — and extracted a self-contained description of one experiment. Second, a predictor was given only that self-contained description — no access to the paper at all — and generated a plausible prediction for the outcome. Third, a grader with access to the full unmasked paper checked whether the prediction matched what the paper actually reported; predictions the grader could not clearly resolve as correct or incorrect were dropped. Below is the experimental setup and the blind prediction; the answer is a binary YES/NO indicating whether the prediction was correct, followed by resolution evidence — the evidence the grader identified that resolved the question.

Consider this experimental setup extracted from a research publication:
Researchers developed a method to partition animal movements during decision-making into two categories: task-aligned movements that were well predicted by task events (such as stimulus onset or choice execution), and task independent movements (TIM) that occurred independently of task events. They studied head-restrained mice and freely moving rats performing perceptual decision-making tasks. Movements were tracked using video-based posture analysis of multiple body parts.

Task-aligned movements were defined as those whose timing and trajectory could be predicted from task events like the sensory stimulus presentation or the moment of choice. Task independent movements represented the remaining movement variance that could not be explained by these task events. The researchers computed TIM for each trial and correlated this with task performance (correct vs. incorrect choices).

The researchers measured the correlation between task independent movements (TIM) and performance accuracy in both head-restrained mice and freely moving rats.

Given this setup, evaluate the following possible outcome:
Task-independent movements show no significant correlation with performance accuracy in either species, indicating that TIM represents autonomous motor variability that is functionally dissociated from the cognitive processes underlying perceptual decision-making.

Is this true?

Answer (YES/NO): NO